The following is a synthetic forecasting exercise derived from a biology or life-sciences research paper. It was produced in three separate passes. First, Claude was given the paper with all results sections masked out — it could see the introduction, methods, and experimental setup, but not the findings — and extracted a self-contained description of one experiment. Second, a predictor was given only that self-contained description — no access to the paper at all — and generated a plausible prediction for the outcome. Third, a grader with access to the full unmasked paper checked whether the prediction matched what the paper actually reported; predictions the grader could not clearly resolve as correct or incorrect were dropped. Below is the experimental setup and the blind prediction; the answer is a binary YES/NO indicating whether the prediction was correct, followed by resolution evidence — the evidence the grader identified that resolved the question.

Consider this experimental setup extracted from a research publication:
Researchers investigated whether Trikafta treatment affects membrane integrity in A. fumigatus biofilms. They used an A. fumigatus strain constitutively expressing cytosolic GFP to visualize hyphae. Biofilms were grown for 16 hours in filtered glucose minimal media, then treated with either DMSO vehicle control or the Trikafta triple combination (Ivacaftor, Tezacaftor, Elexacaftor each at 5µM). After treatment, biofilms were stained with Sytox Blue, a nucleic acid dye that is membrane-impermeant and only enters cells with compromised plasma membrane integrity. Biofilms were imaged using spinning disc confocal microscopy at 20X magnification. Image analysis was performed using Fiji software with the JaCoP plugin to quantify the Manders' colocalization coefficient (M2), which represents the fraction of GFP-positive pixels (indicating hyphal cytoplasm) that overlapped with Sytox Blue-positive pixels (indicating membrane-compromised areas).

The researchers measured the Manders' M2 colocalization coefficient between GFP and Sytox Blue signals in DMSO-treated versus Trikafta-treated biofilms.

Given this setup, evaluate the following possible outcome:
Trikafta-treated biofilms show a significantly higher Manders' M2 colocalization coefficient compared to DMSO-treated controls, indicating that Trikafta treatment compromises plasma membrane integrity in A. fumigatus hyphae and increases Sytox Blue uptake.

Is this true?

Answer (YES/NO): YES